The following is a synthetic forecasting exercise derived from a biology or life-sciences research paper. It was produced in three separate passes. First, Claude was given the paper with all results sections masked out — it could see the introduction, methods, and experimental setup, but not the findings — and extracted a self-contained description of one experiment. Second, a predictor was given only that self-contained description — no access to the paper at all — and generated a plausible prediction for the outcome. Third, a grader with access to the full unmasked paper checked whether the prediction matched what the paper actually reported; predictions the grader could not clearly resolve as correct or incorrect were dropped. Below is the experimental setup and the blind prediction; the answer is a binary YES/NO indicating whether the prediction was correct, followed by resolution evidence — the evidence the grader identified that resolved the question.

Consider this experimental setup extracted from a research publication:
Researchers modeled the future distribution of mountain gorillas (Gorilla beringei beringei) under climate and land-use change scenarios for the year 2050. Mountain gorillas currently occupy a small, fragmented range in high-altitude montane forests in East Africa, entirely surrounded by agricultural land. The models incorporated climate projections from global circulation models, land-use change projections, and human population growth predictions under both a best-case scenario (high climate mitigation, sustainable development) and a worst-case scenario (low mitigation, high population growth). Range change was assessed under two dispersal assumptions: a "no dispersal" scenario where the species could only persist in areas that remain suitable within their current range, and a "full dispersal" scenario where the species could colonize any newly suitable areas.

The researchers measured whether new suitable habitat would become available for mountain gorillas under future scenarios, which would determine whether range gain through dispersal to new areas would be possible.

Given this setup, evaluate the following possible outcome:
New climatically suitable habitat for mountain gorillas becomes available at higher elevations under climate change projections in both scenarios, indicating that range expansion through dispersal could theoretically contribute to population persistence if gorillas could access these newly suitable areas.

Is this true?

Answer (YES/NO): NO